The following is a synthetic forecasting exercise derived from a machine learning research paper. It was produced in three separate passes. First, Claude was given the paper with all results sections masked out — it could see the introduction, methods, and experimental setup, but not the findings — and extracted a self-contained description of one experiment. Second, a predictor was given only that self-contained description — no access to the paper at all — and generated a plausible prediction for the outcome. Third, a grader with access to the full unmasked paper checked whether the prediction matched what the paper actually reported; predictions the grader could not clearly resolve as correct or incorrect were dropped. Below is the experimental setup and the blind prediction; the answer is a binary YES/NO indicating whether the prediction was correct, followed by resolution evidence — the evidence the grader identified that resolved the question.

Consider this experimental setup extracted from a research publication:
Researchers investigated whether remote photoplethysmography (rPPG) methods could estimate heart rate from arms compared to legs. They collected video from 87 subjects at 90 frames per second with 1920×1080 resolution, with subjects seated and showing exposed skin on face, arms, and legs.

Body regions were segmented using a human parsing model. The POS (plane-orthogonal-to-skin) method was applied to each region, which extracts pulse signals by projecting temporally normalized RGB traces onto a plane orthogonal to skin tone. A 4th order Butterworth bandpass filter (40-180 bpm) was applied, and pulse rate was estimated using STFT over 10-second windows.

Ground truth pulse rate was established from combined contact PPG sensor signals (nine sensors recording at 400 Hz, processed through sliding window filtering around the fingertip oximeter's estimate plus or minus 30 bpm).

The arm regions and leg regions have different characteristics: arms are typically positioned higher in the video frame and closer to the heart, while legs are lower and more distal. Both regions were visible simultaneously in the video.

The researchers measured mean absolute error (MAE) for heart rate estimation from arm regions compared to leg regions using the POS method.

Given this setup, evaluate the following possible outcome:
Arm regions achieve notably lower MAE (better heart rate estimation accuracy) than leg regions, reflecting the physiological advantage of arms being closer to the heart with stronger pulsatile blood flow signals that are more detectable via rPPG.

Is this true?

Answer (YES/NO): YES